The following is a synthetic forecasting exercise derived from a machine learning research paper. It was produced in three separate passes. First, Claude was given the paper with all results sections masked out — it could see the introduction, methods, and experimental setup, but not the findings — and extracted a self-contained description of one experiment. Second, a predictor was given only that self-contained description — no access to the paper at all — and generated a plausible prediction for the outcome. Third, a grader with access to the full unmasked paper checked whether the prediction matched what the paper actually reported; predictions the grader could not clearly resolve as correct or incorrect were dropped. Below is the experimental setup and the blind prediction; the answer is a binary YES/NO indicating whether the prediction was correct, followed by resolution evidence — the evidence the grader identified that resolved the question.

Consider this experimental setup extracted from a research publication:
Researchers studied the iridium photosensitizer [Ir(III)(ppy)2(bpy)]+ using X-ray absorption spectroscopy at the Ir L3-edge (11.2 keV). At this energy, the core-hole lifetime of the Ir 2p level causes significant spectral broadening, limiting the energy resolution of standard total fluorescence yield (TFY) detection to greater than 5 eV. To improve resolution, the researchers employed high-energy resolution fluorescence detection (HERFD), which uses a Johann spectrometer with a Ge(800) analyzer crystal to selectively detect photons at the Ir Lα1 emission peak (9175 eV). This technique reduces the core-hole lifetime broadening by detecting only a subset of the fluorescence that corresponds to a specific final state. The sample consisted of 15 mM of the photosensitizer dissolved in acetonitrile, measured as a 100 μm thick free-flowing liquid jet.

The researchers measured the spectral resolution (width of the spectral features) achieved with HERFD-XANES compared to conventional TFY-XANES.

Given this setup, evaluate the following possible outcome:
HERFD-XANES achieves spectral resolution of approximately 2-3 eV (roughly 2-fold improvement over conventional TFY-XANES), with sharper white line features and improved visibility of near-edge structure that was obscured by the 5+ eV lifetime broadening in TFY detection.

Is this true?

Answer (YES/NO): NO